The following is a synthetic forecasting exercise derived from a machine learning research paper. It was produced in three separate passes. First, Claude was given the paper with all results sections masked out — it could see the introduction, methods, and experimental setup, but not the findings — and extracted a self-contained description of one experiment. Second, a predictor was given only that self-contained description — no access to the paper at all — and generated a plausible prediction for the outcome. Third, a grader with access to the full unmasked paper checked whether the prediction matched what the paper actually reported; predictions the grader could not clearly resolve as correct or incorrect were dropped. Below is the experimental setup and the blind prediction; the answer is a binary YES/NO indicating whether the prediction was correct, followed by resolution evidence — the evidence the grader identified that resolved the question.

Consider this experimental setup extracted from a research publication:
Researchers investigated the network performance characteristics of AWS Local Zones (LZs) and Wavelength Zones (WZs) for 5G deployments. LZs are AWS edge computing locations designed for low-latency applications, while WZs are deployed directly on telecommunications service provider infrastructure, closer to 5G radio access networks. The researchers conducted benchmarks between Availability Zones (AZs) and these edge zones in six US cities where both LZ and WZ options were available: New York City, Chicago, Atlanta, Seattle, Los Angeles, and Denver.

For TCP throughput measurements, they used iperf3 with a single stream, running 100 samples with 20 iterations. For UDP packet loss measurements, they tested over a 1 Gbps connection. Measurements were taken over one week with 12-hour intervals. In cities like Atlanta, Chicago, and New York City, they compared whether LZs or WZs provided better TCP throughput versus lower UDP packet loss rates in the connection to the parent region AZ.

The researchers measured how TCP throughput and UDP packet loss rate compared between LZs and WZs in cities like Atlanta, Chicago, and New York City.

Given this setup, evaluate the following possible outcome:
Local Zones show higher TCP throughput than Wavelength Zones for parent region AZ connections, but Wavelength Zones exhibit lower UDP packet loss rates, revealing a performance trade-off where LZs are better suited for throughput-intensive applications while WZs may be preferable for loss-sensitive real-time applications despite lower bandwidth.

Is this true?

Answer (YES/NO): YES